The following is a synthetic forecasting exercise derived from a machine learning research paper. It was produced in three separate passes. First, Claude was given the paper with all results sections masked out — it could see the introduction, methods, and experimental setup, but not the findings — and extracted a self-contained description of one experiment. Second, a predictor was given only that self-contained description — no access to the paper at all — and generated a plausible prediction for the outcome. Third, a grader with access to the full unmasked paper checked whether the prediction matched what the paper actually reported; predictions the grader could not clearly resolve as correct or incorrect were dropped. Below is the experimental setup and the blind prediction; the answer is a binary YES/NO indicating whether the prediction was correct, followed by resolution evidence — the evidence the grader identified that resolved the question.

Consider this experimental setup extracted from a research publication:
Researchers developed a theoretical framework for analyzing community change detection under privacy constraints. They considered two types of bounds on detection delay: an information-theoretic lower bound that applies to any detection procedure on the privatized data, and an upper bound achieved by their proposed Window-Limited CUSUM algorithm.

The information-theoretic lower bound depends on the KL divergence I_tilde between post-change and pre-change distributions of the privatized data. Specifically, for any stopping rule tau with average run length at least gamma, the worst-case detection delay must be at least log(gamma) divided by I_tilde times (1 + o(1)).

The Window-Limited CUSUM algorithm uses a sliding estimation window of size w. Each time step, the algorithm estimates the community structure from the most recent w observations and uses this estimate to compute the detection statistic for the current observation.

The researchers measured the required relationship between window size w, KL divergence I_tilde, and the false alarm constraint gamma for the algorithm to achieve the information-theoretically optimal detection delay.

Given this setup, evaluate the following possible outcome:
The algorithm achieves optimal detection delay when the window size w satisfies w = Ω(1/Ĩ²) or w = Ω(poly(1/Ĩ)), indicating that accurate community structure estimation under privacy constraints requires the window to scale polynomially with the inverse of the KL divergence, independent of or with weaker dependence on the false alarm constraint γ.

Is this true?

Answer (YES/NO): NO